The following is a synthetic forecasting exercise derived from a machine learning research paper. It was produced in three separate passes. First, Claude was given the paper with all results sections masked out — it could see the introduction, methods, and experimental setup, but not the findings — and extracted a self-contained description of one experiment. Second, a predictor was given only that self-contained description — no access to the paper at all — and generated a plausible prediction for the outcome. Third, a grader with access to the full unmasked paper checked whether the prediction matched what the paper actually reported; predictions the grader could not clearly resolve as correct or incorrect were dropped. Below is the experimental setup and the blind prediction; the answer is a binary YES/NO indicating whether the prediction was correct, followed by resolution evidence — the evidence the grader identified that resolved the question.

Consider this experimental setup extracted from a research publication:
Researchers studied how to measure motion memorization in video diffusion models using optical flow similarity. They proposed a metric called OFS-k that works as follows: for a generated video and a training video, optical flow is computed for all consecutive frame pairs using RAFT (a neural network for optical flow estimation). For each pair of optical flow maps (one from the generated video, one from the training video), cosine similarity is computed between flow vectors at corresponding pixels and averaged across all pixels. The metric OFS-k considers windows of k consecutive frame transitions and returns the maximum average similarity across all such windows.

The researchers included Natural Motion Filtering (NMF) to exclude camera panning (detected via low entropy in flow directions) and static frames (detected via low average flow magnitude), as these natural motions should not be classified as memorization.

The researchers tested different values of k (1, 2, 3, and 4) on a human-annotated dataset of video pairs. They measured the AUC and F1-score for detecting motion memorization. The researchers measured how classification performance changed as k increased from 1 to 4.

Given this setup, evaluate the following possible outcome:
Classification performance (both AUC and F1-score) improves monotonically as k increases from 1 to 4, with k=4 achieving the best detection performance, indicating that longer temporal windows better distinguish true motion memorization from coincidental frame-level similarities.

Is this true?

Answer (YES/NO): NO